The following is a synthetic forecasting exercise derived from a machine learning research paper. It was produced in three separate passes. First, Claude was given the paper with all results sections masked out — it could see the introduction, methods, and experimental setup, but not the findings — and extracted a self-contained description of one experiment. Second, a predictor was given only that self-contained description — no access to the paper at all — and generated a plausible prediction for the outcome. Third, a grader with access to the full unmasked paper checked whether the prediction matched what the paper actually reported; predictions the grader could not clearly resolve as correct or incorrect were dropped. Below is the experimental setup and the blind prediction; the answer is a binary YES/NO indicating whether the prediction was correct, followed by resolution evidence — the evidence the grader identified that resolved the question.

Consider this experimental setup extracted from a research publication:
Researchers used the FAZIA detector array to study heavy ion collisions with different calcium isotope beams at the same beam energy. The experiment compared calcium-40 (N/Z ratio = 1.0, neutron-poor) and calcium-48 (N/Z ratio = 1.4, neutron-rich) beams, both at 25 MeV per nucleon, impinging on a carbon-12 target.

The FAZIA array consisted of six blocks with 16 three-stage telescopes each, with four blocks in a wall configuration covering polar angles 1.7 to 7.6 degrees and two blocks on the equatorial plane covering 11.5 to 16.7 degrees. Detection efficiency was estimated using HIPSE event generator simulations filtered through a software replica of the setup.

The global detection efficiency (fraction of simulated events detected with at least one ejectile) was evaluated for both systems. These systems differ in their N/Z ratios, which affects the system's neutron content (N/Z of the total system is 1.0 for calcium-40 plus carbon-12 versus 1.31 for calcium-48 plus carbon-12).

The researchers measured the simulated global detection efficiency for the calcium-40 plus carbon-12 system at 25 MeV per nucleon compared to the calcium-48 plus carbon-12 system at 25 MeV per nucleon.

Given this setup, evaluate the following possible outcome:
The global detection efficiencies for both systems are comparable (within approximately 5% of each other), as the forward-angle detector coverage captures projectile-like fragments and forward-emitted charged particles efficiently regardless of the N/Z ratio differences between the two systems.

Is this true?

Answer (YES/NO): NO